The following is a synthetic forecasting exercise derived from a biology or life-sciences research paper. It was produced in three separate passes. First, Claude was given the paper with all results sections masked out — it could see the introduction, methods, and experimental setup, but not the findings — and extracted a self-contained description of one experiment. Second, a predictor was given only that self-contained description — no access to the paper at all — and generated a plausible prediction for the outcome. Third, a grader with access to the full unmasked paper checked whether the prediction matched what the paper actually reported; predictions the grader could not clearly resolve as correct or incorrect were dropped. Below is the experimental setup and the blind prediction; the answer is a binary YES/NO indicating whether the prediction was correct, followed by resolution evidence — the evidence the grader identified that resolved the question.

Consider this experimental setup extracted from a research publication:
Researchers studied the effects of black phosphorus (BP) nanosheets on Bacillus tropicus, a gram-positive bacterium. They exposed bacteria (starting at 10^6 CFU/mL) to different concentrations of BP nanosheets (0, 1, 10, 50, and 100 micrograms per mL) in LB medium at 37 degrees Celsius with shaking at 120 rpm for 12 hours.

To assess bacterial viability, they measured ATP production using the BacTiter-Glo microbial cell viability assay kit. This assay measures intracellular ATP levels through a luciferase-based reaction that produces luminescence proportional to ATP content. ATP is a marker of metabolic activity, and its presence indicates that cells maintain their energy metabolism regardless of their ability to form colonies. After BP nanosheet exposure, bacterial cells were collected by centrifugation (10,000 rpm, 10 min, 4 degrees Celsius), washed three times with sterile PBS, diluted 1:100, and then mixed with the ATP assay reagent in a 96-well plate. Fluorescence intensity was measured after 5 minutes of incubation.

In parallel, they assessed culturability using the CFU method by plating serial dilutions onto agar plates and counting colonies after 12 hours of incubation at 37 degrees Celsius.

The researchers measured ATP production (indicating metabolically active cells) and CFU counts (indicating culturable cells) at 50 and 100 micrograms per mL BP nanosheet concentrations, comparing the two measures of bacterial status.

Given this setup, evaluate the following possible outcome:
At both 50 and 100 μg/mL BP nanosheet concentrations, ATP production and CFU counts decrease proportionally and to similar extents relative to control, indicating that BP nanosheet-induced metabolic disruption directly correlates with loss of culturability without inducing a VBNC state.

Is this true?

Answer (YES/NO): NO